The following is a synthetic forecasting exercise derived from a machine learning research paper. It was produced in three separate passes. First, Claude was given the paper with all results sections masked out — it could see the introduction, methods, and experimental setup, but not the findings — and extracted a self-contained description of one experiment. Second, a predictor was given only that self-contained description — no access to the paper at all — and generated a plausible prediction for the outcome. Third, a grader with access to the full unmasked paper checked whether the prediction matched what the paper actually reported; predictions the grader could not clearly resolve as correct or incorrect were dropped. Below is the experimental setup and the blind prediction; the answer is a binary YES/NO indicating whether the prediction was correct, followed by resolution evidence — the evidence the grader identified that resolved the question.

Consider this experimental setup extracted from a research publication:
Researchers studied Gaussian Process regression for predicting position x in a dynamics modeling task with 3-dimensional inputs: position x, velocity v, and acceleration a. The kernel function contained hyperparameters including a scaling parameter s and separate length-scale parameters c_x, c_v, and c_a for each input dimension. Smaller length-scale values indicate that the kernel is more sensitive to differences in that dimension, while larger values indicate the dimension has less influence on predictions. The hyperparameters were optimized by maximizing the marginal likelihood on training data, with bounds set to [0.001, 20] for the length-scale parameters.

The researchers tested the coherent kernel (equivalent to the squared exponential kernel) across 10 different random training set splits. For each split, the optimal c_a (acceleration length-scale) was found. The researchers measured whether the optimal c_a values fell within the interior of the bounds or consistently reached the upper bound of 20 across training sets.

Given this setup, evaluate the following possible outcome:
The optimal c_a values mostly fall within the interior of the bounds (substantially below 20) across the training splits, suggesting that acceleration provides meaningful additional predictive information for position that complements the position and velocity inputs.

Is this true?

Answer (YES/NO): NO